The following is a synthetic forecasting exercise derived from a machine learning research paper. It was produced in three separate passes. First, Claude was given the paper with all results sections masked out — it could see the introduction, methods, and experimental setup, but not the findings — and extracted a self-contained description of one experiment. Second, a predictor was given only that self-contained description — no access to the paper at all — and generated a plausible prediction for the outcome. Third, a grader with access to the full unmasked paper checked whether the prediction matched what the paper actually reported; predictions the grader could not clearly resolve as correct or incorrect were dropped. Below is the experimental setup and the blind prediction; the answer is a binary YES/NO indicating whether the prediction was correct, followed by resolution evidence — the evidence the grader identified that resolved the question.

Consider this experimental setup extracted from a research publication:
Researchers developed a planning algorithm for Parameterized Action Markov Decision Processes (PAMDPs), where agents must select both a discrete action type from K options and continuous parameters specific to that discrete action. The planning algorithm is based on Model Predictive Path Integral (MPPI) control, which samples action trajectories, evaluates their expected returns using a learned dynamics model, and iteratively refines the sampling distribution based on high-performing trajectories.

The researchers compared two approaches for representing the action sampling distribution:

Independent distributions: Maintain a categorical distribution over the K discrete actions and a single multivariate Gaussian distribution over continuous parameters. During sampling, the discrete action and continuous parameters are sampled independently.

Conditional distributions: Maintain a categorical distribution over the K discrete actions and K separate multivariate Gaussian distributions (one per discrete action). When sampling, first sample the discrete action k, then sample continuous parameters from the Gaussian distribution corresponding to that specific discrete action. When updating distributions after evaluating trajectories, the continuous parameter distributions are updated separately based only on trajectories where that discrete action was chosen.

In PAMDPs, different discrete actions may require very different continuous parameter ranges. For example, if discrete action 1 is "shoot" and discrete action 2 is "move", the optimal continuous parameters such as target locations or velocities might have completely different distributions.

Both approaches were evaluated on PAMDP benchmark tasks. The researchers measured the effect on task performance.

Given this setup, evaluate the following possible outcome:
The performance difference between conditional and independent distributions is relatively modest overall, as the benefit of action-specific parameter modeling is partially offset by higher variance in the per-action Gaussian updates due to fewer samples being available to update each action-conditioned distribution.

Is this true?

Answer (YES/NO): NO